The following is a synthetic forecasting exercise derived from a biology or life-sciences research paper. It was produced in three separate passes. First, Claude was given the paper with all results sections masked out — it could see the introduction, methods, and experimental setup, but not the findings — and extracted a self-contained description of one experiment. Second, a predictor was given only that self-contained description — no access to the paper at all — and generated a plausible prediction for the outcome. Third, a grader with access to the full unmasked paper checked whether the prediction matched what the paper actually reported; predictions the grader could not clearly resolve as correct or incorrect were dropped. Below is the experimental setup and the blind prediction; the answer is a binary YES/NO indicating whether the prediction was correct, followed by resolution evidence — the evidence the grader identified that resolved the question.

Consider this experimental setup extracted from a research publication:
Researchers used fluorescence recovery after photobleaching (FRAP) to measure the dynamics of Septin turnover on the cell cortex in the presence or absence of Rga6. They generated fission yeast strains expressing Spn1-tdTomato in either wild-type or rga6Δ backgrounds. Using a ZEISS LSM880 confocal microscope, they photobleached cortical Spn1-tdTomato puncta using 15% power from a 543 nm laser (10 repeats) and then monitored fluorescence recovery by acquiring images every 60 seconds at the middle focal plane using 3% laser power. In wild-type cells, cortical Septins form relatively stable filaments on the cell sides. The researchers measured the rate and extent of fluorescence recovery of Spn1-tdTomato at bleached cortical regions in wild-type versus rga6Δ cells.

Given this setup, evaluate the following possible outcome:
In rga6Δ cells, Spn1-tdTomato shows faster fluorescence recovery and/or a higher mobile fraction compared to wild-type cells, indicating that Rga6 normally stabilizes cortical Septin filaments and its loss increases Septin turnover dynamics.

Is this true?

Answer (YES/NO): NO